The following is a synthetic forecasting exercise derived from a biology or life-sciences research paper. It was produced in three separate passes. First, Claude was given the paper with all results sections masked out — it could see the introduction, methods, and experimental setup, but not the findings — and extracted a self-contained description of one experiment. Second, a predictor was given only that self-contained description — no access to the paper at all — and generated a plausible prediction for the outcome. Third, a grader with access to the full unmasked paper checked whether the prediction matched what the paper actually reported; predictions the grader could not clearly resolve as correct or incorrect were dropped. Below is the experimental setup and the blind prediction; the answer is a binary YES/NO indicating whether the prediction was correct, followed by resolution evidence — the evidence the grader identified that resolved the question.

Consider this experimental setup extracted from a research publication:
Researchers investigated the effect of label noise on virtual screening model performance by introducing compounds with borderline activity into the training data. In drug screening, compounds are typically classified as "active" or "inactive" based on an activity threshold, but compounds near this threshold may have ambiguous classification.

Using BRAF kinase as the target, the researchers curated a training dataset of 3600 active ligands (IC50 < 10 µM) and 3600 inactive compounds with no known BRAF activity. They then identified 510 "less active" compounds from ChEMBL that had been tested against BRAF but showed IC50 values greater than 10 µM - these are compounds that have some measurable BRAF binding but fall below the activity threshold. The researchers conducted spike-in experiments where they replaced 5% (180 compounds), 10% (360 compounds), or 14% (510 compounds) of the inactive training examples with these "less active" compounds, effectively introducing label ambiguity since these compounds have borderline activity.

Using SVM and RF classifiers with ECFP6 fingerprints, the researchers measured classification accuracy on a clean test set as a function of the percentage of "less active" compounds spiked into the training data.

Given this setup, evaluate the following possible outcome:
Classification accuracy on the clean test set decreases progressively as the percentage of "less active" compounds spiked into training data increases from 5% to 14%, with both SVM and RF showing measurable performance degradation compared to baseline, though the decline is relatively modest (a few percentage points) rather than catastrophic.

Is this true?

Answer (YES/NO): YES